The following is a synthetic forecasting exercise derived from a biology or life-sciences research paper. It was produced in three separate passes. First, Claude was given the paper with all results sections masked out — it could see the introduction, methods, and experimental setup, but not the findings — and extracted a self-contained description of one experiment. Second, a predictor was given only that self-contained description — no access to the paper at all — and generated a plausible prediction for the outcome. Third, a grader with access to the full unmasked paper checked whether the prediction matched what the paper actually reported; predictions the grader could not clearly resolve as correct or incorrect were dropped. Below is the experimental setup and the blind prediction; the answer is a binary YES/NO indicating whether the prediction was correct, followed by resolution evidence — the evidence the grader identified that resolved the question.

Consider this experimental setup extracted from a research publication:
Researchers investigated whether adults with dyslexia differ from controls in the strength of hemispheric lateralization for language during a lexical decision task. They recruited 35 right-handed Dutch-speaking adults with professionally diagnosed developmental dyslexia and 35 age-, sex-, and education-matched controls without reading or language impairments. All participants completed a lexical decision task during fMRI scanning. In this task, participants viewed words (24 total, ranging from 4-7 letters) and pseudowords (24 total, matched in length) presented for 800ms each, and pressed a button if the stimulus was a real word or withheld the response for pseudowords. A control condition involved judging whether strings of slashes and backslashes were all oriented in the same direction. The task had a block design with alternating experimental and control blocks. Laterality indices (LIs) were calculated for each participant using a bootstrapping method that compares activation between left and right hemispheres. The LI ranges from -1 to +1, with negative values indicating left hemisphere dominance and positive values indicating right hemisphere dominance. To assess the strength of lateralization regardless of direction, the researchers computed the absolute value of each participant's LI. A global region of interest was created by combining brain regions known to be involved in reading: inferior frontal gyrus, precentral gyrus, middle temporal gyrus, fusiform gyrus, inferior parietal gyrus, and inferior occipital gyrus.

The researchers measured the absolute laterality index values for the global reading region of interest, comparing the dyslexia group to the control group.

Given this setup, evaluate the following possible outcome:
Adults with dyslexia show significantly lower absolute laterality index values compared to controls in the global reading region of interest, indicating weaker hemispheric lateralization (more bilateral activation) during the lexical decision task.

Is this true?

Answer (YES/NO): NO